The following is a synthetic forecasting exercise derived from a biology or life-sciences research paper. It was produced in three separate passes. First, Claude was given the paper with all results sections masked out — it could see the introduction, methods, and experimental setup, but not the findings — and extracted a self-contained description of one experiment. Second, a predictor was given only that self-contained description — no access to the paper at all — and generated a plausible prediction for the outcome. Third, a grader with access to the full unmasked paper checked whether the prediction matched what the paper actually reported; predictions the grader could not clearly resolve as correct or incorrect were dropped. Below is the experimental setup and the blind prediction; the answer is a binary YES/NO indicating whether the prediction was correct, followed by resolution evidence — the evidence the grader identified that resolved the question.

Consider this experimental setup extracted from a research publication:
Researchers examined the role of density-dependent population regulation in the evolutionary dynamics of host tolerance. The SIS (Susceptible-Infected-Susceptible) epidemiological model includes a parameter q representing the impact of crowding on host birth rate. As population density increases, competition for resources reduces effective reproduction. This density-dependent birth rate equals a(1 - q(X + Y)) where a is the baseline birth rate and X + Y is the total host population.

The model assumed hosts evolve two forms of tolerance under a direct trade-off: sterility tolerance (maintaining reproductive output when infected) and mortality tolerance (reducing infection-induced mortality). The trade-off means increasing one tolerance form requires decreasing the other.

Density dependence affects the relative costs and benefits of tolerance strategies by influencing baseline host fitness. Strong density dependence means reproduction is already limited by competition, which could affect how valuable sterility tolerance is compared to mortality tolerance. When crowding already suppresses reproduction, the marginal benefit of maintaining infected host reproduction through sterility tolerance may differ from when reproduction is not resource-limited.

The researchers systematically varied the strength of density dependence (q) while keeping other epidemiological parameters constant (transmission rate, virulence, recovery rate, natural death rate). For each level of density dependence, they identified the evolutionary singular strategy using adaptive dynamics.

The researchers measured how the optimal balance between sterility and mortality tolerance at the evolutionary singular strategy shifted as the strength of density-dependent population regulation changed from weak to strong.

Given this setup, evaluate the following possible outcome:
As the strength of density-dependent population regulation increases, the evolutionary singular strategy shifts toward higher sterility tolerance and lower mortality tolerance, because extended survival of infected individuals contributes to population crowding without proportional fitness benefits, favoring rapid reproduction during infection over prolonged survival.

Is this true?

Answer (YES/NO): NO